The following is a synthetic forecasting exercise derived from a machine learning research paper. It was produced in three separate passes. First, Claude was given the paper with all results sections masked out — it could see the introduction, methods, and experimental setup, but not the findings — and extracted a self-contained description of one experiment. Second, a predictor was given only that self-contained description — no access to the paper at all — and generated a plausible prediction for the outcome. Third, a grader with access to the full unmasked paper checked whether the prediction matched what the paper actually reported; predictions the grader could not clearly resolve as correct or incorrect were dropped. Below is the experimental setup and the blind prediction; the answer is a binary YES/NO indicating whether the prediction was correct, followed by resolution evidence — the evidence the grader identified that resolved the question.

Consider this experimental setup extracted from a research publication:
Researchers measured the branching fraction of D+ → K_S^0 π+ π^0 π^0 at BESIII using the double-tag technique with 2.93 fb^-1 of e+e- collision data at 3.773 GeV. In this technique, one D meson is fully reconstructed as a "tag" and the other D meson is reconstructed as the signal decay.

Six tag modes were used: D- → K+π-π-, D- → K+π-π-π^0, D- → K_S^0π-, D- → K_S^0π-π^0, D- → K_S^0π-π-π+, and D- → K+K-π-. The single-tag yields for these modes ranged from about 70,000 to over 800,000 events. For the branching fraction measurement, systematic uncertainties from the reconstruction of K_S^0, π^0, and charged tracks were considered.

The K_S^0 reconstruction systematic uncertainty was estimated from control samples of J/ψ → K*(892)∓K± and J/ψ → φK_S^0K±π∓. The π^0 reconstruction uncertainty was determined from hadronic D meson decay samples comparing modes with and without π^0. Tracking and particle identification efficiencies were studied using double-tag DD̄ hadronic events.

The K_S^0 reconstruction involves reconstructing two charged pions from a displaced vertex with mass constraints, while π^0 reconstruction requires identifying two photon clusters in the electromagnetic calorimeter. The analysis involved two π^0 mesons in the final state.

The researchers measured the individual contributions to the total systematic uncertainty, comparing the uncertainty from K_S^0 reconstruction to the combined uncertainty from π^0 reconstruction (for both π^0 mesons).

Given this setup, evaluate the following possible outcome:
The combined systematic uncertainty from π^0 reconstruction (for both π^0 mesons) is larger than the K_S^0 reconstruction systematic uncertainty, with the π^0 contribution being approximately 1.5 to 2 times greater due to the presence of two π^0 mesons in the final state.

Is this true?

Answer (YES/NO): NO